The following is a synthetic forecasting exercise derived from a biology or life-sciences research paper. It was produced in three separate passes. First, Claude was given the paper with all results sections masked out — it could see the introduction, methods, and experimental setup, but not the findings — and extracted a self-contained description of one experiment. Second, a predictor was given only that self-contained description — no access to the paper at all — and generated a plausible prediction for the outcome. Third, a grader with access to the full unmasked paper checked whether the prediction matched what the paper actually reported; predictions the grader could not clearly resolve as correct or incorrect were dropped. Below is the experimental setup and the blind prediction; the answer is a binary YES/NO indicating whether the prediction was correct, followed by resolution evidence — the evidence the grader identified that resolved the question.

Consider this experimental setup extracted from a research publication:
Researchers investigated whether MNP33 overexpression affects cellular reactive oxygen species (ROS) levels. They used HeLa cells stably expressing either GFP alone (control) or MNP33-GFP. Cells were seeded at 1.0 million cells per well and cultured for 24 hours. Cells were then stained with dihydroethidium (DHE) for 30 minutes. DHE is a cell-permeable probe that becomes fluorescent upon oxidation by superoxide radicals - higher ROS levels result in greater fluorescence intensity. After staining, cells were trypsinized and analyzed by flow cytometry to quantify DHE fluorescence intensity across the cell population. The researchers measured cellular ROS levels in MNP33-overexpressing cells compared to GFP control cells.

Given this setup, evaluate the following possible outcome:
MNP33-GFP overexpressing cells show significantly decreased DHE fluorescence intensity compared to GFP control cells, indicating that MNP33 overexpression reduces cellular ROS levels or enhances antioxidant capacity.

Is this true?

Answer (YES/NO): NO